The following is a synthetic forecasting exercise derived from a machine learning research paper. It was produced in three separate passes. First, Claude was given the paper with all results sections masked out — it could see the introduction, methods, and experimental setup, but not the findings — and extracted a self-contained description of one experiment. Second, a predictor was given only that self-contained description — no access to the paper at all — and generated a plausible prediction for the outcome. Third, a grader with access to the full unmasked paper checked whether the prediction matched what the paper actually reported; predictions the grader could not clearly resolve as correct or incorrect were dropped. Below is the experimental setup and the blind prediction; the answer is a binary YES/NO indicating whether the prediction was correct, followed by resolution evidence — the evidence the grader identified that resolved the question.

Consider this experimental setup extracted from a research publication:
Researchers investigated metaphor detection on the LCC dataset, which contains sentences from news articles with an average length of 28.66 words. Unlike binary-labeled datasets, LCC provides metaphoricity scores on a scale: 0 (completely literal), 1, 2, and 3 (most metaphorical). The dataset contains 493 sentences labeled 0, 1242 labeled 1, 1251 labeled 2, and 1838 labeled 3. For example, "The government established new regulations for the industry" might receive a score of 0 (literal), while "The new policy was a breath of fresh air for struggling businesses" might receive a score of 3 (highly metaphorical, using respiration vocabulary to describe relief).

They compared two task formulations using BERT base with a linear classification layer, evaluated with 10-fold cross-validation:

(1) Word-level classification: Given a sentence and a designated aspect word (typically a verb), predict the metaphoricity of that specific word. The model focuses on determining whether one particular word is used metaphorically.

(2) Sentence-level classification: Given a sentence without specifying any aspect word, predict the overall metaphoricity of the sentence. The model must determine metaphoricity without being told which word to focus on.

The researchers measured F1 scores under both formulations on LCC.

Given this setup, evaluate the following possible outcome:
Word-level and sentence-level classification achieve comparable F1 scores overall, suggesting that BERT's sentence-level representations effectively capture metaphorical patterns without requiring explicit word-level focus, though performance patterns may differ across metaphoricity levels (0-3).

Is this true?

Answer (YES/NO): YES